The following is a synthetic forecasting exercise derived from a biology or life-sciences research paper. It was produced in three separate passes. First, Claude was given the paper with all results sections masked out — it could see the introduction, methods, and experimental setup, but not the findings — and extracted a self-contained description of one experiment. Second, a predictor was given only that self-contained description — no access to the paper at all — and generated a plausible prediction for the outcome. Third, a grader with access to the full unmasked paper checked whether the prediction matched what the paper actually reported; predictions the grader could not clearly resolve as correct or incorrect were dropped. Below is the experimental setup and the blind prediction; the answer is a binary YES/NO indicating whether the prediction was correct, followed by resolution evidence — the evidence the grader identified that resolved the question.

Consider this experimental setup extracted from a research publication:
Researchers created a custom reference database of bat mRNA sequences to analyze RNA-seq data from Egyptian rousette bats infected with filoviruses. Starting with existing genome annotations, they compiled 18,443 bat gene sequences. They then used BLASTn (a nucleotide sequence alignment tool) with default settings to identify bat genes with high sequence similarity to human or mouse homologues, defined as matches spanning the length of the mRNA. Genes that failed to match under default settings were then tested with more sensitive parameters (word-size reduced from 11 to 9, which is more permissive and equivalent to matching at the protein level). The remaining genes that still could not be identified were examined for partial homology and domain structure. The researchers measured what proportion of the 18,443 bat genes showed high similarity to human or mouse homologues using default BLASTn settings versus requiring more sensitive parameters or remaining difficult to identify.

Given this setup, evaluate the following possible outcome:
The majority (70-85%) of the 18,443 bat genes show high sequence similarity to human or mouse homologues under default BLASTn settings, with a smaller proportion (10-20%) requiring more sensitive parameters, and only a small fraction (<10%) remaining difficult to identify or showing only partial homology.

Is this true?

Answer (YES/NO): NO